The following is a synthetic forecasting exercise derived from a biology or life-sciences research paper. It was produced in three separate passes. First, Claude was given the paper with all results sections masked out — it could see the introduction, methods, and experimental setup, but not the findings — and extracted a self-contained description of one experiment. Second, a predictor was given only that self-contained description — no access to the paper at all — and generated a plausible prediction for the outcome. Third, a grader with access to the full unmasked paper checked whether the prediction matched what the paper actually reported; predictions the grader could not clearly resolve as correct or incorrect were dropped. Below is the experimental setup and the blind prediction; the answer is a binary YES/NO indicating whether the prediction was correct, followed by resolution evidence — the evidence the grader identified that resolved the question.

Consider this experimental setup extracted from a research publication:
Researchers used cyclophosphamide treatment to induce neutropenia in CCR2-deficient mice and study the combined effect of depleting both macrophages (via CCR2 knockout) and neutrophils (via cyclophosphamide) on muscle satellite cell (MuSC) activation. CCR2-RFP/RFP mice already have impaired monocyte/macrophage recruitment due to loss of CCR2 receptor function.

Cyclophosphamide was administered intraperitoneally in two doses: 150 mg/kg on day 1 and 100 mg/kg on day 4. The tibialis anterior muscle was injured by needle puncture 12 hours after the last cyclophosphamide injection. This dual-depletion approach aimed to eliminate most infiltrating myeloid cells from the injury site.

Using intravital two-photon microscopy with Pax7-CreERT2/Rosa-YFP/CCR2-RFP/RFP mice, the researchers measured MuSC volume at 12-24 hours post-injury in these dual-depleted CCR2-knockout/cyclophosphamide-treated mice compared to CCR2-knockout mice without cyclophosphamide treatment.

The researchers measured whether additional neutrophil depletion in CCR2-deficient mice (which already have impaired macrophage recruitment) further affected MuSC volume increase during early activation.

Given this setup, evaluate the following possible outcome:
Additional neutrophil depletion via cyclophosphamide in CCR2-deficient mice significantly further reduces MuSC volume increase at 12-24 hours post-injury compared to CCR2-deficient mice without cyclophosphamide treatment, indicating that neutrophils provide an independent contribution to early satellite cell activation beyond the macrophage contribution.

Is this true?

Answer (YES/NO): NO